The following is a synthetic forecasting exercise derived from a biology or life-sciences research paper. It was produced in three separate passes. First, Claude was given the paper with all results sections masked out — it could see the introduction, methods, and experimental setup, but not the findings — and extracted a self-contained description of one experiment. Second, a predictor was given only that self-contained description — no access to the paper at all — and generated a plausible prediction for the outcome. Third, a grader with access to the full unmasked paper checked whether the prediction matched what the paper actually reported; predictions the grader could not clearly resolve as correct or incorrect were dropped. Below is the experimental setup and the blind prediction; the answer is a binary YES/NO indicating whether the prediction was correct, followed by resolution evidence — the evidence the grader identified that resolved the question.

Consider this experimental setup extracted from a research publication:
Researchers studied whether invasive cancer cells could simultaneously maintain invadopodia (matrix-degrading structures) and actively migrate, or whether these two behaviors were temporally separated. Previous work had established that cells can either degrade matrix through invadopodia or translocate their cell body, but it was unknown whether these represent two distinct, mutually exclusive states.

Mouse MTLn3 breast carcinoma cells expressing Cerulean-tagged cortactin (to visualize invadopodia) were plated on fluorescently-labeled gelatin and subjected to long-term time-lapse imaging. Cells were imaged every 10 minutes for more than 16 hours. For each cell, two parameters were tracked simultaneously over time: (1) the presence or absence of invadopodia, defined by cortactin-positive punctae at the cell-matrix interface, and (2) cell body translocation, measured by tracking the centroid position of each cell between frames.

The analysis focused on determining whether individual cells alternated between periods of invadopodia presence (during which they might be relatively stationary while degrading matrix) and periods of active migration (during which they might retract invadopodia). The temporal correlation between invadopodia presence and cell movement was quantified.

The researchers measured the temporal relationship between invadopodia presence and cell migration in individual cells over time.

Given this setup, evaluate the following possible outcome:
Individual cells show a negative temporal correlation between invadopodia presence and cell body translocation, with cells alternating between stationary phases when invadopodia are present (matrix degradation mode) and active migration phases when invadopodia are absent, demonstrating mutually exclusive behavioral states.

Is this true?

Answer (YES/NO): YES